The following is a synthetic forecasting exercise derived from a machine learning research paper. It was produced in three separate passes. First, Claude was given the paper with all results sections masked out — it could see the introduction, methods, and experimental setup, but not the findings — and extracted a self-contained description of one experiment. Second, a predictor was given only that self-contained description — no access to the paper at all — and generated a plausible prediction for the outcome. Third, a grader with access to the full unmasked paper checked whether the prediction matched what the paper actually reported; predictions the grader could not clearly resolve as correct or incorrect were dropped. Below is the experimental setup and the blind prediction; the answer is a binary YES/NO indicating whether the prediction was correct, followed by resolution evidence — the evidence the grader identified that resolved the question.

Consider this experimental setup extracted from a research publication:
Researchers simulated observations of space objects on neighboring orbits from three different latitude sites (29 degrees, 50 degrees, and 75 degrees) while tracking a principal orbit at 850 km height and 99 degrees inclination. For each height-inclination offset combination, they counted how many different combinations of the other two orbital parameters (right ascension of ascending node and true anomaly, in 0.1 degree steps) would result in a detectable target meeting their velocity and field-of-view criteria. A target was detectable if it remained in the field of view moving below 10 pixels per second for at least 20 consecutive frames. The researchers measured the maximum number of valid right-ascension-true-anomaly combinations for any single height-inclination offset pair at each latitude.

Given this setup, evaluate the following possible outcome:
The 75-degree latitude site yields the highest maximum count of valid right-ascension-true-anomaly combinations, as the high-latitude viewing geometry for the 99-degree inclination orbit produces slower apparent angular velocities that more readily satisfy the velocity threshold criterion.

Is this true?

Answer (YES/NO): YES